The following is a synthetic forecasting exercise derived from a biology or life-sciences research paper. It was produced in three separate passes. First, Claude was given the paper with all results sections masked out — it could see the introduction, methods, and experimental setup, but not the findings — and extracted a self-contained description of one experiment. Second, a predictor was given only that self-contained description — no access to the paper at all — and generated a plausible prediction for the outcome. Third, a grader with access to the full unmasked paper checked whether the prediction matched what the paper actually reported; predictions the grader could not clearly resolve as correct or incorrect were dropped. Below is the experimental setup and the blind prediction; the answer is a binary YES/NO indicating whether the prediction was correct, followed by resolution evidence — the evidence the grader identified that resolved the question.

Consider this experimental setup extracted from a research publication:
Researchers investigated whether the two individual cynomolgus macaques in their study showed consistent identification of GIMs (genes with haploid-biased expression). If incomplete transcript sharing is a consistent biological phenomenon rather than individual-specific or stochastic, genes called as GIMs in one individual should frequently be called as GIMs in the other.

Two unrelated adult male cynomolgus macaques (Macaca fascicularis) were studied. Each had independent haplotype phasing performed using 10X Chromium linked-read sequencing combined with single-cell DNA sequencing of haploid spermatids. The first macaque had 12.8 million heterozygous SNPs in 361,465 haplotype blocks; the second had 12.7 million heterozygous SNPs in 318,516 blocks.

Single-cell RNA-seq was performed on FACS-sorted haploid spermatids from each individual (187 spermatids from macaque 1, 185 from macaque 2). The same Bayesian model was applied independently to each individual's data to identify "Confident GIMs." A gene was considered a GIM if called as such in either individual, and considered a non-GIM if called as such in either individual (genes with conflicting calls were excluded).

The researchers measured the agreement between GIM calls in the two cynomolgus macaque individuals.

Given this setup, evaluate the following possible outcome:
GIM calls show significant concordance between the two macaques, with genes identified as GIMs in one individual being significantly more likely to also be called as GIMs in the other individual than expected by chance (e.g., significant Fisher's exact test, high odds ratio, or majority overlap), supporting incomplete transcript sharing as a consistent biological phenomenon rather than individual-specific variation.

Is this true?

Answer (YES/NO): YES